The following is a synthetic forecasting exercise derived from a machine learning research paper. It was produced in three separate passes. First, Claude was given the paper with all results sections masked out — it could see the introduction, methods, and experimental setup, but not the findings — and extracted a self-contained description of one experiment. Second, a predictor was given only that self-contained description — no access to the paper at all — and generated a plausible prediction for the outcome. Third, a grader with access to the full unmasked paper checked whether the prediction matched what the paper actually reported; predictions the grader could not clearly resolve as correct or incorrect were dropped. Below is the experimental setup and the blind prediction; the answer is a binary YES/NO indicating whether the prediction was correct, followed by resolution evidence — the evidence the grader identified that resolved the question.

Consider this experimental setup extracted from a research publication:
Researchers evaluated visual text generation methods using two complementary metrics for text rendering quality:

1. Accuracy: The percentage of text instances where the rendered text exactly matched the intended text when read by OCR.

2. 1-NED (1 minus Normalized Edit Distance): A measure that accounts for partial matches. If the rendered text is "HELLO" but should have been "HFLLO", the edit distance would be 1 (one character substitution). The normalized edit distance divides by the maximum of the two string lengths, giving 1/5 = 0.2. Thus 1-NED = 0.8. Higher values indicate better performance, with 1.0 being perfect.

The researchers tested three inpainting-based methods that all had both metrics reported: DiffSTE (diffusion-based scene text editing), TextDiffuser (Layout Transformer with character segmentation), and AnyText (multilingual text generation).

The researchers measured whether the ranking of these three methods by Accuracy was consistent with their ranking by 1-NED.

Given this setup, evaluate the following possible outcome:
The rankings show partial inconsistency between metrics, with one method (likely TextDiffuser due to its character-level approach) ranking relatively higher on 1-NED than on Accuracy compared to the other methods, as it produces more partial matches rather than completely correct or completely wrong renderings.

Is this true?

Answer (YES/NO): NO